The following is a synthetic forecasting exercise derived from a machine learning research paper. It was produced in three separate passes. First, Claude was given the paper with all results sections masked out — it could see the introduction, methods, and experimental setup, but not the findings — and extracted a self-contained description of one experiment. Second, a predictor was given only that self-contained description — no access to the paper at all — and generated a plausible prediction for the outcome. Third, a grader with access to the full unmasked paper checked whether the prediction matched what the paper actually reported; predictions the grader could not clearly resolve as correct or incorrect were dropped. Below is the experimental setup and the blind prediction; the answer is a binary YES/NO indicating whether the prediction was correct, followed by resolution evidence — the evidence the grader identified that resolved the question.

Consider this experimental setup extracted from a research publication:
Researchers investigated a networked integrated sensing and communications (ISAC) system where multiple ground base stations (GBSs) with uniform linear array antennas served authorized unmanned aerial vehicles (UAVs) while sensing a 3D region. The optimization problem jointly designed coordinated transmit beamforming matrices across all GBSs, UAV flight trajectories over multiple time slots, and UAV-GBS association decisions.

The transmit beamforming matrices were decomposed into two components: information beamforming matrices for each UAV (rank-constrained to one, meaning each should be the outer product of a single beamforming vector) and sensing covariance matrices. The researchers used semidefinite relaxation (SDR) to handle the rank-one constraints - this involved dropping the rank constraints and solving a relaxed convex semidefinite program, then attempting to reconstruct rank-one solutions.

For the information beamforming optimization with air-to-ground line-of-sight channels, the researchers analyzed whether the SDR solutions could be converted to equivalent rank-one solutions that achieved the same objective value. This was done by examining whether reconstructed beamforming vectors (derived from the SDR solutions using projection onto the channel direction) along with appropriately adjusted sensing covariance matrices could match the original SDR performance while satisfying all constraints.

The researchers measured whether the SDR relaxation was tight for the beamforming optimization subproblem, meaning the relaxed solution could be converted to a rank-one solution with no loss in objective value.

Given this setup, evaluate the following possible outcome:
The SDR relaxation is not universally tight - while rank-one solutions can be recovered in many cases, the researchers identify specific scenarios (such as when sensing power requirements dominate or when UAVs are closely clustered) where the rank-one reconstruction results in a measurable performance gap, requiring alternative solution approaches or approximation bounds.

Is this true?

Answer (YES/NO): NO